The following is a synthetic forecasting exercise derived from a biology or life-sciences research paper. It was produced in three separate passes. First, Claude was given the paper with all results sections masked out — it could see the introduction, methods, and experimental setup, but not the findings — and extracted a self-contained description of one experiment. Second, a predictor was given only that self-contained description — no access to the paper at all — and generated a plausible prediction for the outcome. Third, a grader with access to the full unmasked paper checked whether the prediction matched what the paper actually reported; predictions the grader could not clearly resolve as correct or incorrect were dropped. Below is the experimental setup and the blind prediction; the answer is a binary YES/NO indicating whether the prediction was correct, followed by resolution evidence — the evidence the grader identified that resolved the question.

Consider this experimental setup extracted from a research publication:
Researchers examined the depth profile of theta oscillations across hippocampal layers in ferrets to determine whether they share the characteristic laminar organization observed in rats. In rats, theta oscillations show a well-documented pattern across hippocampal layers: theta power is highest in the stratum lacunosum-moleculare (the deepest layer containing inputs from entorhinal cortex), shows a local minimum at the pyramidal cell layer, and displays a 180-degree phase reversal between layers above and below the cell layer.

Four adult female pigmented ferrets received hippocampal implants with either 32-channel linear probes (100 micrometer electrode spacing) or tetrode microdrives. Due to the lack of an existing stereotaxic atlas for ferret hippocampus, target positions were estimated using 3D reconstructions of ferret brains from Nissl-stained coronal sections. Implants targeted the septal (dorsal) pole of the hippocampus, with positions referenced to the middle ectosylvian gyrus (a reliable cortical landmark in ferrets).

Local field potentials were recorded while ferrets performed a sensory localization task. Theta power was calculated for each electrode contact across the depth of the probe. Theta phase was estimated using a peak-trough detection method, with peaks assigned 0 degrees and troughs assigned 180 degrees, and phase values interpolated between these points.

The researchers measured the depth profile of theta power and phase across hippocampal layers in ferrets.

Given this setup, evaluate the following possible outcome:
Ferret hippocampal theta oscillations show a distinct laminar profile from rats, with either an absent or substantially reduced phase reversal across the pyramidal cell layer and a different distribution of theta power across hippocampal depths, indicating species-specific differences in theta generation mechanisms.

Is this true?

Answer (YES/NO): NO